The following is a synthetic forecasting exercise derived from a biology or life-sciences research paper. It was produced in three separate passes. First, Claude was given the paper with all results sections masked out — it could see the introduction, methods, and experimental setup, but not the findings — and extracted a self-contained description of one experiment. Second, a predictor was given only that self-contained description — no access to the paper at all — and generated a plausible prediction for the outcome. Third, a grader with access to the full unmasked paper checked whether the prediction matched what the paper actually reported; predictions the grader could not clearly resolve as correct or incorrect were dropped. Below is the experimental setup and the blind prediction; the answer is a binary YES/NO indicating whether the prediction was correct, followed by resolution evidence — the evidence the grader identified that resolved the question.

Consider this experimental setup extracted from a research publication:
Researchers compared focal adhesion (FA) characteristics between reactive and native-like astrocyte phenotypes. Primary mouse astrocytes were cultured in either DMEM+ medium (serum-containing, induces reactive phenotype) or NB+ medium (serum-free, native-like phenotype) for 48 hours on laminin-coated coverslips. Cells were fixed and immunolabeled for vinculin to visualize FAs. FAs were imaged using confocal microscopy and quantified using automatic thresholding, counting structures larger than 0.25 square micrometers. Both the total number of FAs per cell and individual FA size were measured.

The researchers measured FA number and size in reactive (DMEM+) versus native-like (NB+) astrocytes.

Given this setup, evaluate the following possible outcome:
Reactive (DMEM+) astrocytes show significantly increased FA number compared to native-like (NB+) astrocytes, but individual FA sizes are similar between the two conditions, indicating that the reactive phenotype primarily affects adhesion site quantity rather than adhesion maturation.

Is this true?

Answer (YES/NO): NO